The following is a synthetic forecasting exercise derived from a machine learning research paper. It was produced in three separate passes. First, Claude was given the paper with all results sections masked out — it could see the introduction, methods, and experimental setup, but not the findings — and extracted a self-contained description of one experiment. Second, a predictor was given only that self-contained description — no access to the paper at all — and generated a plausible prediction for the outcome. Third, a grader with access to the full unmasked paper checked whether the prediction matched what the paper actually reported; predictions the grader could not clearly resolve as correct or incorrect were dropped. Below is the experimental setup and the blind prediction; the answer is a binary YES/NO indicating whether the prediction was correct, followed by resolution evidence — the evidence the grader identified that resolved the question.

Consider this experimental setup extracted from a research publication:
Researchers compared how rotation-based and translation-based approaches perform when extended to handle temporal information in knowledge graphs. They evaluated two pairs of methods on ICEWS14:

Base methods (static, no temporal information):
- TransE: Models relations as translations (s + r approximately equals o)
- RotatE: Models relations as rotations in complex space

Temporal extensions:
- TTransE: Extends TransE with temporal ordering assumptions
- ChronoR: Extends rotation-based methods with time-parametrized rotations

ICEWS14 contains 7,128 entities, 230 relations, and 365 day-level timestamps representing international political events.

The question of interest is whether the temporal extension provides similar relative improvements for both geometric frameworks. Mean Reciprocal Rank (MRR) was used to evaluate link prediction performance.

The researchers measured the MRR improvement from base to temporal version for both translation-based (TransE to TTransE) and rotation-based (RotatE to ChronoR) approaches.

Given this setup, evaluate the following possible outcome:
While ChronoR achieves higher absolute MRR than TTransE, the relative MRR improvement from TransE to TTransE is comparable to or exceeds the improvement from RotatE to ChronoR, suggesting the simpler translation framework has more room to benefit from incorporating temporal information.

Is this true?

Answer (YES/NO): NO